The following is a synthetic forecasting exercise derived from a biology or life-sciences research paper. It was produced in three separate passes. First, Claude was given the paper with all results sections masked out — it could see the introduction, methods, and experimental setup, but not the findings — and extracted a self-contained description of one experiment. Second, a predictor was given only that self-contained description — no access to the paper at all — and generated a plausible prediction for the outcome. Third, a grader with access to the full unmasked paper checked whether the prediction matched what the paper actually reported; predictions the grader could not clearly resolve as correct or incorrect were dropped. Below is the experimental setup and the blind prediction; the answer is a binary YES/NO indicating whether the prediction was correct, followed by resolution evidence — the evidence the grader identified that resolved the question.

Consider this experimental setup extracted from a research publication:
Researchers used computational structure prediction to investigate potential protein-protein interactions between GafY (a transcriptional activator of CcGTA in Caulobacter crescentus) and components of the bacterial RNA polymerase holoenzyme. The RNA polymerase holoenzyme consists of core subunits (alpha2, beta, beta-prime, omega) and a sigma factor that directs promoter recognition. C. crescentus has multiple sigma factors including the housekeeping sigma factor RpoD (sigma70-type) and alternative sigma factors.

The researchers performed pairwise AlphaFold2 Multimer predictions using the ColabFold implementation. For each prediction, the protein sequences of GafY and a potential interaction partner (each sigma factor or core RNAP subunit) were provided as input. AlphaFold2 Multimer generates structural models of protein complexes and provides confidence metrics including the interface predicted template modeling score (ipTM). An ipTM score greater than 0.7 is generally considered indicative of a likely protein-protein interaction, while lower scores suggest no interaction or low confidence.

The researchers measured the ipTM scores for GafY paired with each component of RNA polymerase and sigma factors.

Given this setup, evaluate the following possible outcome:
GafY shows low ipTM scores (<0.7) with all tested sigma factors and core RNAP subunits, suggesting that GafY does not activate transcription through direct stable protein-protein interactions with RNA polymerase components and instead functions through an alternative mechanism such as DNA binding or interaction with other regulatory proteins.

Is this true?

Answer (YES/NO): NO